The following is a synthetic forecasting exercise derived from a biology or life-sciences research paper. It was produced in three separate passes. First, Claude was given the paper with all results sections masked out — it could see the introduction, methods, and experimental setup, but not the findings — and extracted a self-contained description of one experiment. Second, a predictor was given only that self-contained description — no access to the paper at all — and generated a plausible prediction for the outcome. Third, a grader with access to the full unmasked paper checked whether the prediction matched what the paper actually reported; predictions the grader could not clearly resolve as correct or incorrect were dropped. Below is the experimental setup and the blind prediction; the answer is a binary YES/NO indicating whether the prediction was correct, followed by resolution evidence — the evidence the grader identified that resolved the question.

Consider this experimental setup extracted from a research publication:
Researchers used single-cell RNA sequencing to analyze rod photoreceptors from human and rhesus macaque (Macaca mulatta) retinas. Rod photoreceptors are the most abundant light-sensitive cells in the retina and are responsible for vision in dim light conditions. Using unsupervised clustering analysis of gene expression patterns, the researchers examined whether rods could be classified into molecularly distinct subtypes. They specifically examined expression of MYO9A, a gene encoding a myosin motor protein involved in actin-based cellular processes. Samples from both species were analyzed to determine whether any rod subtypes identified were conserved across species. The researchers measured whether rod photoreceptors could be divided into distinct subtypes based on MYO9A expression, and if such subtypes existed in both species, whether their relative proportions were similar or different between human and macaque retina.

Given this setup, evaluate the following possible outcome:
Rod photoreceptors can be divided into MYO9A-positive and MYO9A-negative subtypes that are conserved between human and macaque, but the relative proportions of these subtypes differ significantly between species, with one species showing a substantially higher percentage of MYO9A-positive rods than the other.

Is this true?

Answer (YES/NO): YES